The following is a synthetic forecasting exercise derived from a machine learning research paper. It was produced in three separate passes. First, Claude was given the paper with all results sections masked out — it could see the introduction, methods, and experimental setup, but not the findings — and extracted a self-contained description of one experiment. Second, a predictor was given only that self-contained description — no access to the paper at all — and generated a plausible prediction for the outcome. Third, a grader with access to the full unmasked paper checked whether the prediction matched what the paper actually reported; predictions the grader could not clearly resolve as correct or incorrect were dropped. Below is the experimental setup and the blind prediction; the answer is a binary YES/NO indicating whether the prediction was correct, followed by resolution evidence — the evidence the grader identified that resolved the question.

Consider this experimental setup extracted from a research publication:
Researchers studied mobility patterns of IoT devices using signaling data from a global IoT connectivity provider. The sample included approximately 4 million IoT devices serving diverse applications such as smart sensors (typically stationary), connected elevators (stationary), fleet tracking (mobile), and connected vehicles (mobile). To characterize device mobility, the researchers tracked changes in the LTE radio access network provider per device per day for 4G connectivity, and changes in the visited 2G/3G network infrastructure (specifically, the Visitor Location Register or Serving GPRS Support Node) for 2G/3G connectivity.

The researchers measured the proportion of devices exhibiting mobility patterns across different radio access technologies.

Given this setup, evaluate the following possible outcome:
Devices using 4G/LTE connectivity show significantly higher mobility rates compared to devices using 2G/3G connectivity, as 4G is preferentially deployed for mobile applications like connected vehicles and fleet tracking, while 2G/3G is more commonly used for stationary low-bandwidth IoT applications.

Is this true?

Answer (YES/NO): NO